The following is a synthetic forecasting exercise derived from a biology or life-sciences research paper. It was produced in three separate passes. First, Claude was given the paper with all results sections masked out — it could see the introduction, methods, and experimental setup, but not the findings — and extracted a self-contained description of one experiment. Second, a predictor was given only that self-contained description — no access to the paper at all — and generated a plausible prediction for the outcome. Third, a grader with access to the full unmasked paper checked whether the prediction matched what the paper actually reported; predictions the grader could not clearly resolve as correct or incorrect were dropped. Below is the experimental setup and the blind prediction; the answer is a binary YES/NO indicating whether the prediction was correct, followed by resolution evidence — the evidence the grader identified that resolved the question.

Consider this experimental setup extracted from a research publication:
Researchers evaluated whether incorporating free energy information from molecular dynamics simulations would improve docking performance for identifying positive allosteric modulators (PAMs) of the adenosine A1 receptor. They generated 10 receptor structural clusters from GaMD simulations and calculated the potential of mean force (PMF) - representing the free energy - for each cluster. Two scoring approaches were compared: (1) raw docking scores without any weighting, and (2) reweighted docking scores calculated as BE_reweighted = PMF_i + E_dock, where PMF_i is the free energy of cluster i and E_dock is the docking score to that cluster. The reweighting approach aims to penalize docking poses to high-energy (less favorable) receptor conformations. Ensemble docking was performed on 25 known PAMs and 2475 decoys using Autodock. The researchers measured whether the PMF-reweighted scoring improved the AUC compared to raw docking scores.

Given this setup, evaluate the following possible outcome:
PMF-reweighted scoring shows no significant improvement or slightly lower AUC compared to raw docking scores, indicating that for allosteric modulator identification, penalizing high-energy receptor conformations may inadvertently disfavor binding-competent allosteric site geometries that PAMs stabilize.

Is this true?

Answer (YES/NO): NO